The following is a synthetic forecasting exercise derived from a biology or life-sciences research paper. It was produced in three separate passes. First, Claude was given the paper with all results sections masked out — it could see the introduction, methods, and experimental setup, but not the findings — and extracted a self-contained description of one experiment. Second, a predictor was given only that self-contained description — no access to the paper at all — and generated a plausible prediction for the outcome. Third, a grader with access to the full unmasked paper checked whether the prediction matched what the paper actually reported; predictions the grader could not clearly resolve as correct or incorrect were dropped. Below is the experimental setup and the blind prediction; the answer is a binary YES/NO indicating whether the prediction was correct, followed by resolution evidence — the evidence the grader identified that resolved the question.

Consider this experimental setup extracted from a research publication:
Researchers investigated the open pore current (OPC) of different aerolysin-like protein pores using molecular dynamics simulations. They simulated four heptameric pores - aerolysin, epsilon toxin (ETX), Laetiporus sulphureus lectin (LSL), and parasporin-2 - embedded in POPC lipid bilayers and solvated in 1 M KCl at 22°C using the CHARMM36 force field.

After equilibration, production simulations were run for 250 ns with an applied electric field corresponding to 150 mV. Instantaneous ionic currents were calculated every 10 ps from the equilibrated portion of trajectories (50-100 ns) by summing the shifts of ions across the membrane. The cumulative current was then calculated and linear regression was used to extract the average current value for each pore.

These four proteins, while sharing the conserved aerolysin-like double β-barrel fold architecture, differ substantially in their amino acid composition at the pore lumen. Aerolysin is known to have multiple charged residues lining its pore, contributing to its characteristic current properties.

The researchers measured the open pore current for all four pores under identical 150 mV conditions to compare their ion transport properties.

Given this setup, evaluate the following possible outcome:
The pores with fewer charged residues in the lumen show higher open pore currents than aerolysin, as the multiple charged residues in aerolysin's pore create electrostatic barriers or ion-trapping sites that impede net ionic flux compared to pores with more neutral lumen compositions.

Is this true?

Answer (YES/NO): NO